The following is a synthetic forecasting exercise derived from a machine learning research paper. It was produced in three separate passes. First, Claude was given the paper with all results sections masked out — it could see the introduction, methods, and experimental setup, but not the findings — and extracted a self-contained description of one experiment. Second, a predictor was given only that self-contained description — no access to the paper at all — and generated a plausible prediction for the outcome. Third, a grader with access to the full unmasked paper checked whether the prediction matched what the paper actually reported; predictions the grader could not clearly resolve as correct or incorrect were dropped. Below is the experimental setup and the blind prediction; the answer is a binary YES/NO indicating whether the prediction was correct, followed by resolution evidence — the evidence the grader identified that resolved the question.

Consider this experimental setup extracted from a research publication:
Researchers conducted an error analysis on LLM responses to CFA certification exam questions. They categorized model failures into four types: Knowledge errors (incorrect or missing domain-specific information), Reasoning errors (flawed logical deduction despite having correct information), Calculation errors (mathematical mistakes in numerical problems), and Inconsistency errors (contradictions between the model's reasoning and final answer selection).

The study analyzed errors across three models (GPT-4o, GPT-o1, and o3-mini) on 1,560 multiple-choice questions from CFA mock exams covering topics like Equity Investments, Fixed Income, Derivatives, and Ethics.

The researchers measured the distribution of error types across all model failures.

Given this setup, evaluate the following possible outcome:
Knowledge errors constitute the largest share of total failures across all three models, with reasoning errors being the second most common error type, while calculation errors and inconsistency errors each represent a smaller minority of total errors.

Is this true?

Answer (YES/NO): NO